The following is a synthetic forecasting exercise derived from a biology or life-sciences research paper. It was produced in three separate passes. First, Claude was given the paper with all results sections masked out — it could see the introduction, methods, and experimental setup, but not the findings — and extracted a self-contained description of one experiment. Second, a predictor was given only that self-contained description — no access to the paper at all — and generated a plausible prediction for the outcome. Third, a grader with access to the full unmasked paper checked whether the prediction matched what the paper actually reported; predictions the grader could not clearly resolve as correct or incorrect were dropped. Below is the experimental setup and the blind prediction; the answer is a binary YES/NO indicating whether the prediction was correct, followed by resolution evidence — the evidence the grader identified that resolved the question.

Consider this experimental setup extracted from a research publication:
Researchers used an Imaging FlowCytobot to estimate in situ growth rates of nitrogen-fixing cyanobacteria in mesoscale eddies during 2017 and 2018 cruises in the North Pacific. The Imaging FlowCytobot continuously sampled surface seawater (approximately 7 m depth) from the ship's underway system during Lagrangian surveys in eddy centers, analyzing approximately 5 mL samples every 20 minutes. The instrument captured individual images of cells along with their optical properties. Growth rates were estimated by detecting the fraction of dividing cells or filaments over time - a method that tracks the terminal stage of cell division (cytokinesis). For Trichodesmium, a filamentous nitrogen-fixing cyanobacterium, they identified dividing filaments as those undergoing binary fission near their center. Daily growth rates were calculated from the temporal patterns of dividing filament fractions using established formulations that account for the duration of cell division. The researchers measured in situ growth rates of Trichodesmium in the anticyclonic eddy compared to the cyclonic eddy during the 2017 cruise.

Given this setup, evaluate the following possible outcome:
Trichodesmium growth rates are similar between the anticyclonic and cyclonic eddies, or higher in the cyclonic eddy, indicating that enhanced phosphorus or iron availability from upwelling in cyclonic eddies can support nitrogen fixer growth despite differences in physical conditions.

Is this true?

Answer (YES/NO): NO